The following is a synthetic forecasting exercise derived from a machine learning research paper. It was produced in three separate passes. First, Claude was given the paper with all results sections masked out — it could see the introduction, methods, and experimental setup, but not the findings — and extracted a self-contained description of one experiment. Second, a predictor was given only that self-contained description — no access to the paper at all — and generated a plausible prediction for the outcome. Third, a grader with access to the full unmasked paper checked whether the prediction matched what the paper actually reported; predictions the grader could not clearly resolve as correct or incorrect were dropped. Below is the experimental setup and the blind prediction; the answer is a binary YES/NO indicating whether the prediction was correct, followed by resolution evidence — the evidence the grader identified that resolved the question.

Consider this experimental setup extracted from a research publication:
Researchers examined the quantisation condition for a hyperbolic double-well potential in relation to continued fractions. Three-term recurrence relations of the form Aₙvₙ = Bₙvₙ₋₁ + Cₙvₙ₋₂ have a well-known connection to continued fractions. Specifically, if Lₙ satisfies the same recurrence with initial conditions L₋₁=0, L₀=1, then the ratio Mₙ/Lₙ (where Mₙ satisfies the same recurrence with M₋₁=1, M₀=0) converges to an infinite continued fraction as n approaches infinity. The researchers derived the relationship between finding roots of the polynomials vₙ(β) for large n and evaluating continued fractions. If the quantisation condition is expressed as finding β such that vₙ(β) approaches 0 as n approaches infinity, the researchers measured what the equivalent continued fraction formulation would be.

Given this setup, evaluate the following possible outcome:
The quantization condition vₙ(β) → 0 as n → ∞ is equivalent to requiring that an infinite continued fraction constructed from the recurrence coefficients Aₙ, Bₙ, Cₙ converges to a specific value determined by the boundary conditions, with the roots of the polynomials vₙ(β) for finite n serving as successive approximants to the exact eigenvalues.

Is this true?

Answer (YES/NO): YES